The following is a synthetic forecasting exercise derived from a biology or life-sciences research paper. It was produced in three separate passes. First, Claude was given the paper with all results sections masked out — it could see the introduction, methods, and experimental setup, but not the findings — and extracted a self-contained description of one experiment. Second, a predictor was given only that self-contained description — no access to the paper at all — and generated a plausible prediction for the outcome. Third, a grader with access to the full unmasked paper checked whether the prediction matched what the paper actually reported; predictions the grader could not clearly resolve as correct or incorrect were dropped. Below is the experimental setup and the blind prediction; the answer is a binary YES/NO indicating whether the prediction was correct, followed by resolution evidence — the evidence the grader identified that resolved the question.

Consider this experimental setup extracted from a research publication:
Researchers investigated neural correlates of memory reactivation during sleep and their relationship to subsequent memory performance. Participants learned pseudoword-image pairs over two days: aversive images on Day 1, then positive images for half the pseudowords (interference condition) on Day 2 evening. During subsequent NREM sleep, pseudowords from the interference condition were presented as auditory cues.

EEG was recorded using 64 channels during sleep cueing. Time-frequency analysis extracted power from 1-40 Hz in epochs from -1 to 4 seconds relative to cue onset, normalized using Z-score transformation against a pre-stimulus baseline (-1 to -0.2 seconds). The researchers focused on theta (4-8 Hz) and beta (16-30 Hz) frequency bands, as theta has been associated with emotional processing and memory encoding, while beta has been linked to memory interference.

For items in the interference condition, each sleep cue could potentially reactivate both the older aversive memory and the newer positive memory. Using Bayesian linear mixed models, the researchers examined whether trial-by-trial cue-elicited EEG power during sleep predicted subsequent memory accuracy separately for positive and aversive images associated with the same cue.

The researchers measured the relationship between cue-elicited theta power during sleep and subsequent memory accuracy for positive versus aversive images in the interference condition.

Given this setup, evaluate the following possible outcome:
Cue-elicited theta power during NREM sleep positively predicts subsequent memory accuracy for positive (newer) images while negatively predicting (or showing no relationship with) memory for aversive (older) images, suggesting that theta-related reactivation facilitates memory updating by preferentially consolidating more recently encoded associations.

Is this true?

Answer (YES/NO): NO